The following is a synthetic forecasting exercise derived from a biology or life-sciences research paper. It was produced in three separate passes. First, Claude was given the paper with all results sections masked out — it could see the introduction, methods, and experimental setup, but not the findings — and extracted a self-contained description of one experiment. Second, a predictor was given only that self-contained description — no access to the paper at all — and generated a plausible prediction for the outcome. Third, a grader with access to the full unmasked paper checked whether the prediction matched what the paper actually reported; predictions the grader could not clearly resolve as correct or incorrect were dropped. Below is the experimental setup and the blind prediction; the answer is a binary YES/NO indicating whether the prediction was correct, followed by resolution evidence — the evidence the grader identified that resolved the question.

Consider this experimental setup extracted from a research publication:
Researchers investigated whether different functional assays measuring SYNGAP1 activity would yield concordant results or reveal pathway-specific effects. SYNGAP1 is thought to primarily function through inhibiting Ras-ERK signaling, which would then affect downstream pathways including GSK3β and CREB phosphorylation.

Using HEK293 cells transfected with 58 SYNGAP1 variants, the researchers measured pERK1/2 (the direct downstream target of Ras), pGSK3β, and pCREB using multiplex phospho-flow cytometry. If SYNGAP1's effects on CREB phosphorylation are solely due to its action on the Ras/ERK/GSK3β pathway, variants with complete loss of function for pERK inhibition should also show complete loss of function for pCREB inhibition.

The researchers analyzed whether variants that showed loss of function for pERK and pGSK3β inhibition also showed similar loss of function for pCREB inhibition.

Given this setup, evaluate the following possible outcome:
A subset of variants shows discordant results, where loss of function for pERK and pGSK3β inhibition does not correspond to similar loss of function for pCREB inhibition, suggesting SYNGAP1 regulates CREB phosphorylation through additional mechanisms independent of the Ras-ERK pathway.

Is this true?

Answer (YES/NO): YES